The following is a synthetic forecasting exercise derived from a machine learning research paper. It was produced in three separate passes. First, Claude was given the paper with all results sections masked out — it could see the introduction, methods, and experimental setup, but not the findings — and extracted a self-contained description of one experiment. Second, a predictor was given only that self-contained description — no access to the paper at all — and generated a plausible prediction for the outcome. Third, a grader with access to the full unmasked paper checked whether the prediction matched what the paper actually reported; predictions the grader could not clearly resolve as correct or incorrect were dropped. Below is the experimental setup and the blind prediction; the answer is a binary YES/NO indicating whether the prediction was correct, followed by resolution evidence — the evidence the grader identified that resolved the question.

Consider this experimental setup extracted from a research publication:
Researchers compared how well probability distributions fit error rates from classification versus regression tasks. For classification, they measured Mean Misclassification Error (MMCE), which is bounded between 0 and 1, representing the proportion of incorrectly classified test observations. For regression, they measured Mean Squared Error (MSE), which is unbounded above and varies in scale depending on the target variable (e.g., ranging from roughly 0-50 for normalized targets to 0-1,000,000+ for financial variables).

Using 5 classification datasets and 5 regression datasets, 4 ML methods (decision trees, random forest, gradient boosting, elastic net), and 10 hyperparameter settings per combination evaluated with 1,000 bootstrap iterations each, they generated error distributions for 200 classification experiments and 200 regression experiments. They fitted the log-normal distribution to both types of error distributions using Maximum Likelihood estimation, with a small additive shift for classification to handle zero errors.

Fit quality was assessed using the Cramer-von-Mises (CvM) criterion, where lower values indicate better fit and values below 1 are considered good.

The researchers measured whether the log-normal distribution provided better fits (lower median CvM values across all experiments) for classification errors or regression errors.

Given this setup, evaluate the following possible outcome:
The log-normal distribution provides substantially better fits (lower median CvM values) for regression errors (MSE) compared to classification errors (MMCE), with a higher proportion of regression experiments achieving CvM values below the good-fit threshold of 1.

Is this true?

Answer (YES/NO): NO